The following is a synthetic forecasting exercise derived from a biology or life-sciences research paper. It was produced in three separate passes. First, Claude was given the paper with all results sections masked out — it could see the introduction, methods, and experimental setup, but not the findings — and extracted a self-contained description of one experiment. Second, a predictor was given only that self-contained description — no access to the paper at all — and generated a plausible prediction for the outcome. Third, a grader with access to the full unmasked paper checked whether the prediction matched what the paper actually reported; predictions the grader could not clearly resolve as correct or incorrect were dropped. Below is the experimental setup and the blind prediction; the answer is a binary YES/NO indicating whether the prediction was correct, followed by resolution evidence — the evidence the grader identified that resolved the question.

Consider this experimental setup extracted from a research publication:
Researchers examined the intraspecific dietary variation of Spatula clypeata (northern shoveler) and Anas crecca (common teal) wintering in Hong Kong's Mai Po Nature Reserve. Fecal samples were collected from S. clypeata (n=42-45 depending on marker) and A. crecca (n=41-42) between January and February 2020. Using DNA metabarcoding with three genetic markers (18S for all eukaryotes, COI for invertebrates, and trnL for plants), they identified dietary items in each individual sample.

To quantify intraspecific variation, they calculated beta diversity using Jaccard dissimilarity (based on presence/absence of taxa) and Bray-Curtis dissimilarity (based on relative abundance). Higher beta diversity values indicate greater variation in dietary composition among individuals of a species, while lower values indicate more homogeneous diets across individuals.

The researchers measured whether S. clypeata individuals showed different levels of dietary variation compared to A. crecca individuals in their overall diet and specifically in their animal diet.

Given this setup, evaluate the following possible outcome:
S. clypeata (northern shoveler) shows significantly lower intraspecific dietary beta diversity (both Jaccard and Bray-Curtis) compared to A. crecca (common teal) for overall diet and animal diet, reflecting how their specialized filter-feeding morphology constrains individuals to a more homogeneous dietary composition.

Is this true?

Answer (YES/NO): NO